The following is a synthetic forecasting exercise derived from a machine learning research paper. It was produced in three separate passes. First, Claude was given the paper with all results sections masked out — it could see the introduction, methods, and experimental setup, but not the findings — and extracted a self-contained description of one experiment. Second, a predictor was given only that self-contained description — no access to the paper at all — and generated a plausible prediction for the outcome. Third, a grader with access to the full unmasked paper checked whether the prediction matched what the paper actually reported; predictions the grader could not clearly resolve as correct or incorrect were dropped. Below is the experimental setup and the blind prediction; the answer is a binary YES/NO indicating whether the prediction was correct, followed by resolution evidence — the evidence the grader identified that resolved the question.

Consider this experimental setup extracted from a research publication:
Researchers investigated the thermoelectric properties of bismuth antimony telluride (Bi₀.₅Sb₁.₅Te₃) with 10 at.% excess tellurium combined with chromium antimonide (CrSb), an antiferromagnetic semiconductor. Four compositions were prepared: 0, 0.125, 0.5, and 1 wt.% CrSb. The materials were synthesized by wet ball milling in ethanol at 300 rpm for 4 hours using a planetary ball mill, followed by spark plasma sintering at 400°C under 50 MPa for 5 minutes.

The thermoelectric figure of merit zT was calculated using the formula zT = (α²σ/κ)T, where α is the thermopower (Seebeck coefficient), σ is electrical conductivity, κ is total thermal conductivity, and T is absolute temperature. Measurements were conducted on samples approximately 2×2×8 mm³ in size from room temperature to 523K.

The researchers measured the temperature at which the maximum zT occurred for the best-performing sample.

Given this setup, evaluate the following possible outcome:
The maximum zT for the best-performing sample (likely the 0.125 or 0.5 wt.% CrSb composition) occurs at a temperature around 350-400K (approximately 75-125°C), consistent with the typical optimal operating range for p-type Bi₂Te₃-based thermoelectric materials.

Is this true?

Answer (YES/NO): NO